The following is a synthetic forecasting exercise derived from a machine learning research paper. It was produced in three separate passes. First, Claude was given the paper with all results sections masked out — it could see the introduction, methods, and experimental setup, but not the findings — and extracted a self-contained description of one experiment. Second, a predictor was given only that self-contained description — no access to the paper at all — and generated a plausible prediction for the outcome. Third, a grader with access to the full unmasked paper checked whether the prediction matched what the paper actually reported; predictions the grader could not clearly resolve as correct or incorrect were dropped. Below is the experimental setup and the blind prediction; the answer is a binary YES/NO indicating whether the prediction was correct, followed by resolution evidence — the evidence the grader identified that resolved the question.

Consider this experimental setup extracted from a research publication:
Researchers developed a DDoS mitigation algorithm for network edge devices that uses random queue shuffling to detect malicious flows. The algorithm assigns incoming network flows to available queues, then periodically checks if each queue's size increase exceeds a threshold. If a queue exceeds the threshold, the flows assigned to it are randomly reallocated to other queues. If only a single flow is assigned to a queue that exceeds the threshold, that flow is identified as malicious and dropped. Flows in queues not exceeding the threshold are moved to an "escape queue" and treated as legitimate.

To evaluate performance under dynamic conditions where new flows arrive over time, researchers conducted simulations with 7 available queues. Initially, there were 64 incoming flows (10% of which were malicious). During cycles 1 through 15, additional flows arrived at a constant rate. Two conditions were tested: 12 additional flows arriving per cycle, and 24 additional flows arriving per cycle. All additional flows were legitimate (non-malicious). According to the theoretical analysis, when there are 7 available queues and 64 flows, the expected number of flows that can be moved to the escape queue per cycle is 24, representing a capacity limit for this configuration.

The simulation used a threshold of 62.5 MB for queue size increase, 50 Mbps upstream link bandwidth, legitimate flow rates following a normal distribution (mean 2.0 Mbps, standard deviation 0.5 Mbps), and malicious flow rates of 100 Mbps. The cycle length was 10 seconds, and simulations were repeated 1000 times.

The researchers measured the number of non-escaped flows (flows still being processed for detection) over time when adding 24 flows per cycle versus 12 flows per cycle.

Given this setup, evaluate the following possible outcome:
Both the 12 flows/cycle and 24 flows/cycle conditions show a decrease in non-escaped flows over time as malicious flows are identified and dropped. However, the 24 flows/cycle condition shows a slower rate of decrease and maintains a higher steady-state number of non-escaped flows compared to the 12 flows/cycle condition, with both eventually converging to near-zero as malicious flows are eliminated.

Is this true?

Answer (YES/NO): NO